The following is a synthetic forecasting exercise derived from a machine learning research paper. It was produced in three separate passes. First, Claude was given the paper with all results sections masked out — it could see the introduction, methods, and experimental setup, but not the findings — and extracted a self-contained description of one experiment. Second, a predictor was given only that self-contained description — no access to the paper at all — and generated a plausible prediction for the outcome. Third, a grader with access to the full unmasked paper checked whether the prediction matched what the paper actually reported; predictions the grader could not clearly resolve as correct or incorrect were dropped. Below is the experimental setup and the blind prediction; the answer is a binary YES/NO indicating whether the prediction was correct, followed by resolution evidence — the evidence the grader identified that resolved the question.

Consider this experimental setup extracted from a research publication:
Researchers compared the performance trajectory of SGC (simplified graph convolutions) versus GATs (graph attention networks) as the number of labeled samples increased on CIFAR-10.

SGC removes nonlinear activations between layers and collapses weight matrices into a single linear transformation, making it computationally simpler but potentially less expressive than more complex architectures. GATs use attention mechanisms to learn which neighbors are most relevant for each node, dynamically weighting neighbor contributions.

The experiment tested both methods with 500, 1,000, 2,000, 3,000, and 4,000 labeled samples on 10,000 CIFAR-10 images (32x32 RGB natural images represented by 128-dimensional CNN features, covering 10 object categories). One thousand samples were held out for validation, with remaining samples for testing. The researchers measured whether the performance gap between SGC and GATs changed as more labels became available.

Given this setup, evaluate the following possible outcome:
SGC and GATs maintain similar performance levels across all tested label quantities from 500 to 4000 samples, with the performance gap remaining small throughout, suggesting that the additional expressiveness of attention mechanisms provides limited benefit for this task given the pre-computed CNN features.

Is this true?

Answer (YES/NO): NO